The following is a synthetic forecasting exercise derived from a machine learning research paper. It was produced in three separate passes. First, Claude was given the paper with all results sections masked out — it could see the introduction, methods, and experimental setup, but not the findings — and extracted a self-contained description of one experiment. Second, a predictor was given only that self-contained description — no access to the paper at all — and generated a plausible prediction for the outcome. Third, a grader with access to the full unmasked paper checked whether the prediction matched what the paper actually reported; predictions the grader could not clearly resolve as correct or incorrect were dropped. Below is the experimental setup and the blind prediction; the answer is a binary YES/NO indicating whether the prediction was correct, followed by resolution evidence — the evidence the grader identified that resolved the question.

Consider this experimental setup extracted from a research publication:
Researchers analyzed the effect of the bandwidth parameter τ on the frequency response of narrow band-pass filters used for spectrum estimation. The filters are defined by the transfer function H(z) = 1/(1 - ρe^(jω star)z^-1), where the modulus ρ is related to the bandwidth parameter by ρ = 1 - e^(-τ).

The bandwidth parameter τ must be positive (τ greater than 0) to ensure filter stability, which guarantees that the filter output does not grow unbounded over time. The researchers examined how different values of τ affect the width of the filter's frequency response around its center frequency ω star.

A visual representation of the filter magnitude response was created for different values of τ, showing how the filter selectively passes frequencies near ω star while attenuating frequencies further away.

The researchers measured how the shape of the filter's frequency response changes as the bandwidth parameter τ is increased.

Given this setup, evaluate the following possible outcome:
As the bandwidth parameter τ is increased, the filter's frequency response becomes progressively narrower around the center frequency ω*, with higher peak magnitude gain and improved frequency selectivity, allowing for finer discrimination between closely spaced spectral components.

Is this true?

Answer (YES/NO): YES